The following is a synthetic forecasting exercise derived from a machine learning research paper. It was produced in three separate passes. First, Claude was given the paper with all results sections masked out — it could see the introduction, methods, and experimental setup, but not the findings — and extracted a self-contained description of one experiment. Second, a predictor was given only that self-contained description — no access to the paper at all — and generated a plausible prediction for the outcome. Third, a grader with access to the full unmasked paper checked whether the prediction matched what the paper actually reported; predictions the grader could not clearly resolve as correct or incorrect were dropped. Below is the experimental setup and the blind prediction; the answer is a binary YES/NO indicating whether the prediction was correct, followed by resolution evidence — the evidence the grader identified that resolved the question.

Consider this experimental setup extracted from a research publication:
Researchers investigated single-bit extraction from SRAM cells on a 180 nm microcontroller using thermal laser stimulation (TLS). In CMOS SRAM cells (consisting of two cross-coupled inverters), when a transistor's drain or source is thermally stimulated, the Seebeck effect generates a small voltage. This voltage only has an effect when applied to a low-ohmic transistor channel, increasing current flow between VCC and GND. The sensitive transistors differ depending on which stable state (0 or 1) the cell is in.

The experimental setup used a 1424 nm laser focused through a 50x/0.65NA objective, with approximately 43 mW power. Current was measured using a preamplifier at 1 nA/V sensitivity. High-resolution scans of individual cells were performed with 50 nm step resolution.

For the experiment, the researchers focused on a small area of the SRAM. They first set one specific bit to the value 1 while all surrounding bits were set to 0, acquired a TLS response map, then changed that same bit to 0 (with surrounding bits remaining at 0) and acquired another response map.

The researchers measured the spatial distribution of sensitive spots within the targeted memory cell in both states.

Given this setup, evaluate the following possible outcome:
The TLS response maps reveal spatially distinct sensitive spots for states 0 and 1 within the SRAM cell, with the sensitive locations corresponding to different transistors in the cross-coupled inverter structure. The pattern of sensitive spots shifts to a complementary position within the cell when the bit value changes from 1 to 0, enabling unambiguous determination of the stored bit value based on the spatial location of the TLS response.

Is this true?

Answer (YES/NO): YES